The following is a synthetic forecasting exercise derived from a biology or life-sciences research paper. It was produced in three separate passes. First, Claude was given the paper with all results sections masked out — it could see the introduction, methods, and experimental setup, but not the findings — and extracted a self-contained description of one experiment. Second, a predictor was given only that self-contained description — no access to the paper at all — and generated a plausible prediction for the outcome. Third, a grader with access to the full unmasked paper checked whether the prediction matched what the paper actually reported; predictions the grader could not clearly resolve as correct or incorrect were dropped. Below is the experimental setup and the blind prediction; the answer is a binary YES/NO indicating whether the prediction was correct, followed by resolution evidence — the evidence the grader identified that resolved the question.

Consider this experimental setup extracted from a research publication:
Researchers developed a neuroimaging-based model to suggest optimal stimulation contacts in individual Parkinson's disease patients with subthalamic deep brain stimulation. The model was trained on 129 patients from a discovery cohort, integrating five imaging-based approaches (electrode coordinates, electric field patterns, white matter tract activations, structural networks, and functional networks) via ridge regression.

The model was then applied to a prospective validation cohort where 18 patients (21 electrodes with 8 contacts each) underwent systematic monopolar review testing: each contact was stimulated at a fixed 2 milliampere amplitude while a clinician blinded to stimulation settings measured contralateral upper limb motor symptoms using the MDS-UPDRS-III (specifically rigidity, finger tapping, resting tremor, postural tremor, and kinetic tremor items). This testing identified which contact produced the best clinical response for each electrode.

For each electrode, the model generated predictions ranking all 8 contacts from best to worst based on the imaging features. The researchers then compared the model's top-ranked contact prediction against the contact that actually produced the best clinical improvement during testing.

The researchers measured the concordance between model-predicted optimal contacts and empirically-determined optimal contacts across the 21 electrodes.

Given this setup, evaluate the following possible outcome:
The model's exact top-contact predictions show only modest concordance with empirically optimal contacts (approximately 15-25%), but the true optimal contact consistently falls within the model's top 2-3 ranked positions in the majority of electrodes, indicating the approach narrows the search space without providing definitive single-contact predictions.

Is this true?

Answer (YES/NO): NO